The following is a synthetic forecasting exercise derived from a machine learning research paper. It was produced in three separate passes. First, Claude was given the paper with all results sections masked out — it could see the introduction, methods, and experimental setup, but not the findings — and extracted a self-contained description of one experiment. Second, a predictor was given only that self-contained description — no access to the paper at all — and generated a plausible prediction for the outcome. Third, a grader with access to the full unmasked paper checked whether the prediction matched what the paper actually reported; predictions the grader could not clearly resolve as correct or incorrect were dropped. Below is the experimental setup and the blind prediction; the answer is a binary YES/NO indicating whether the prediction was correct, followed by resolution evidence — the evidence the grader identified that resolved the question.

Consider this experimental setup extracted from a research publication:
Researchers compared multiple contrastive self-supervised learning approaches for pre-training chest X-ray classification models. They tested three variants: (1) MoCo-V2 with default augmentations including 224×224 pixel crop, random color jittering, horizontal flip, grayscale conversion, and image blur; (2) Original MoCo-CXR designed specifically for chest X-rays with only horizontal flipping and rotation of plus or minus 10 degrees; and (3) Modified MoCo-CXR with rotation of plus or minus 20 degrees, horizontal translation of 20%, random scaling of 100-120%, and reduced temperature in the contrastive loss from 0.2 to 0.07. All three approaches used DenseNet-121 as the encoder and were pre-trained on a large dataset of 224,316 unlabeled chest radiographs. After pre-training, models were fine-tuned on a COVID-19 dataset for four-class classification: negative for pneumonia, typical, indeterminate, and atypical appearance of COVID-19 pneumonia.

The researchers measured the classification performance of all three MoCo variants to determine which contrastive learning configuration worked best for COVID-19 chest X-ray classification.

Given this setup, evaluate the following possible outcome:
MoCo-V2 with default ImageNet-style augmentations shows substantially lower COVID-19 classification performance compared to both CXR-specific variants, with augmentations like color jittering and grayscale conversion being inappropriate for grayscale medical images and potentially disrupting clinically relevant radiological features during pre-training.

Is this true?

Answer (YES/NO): NO